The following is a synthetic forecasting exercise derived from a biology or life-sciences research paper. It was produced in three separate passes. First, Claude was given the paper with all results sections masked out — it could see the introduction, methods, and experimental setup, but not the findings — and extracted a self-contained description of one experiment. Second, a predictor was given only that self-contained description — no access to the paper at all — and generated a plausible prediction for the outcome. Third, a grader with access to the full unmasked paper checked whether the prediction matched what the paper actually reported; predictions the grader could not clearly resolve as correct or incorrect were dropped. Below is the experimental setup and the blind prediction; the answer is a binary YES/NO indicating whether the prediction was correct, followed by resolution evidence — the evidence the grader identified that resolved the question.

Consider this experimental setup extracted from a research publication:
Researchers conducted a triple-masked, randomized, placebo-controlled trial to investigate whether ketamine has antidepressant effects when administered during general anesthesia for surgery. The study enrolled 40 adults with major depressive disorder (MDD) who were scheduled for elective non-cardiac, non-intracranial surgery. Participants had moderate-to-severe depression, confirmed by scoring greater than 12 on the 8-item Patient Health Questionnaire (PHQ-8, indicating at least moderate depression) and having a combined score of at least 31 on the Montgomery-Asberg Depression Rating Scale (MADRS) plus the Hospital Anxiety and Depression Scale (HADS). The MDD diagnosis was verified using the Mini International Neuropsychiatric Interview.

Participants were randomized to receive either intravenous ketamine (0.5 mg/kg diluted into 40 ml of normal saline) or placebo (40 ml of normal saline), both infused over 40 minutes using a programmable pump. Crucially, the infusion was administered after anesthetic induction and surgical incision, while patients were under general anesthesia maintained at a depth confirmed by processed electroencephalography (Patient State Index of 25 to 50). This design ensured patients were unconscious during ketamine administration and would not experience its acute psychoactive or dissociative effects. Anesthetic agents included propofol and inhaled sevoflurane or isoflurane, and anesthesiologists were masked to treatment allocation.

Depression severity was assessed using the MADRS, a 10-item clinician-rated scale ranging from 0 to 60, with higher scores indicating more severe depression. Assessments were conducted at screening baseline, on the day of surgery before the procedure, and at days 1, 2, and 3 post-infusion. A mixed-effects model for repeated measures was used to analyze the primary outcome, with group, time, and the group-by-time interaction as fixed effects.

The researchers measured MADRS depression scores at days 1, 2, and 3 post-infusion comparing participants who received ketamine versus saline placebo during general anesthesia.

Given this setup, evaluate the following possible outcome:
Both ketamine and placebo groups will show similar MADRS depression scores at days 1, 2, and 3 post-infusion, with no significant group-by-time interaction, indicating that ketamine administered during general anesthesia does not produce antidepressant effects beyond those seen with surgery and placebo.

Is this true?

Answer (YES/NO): YES